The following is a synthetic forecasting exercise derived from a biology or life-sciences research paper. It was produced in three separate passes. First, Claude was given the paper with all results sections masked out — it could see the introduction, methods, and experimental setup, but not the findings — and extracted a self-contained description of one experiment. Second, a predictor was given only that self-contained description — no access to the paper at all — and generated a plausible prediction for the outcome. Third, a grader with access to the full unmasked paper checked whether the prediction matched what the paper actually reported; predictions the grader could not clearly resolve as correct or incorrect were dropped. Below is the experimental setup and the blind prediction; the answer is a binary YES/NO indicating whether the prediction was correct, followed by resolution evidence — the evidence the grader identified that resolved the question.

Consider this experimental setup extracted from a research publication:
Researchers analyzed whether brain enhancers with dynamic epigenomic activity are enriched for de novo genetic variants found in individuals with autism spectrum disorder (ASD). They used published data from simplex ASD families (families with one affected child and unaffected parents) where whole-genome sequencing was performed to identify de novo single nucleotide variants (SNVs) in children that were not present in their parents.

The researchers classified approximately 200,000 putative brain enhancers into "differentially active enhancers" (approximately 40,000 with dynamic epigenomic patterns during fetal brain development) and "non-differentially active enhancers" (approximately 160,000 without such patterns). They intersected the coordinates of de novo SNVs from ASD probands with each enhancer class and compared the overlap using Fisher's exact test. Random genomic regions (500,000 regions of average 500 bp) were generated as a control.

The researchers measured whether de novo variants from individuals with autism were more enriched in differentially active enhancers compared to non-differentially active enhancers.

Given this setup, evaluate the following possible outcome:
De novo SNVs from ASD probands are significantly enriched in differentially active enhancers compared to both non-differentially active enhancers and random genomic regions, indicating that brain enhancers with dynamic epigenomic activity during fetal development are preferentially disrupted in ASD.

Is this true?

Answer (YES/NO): NO